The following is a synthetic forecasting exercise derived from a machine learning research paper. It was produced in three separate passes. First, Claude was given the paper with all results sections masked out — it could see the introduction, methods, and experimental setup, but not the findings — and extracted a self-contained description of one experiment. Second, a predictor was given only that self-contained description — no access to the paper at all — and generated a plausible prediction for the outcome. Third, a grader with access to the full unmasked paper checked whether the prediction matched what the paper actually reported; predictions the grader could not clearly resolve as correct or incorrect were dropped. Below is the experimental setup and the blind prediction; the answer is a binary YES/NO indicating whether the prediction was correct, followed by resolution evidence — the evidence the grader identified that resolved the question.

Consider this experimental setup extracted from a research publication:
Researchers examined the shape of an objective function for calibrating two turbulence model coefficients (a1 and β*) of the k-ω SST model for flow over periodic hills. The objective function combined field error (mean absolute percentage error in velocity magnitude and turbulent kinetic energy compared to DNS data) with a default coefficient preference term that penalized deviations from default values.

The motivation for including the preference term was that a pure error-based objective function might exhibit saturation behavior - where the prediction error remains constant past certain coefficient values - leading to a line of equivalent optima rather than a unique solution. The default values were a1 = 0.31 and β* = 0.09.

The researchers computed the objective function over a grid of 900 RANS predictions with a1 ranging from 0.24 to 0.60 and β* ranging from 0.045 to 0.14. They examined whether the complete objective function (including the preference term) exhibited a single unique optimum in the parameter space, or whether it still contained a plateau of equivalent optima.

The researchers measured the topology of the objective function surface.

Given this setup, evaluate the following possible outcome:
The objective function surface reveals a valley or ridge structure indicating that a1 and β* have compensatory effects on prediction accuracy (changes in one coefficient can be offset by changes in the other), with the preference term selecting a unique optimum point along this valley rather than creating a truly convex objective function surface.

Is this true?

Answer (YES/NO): NO